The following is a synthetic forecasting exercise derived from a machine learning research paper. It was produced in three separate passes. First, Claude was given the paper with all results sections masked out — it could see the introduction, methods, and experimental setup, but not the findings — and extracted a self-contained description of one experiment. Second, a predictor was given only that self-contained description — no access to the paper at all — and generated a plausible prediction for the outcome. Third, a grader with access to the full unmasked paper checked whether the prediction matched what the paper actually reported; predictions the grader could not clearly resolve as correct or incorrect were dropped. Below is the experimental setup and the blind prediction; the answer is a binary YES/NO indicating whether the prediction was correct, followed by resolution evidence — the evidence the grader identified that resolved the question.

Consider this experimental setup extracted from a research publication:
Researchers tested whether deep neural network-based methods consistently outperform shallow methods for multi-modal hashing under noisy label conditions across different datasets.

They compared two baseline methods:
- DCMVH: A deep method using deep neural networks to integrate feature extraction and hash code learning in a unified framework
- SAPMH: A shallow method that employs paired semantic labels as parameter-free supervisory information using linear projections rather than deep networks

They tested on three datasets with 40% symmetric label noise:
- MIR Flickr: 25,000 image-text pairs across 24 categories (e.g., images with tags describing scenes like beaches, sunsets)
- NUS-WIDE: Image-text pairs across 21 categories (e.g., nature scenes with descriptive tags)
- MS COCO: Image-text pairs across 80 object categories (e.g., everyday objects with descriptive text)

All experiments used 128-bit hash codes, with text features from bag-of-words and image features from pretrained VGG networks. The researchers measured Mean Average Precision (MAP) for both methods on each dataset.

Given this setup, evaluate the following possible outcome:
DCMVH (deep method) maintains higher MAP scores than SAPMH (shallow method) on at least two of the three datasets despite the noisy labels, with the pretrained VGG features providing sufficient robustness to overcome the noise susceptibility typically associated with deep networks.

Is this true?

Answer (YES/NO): NO